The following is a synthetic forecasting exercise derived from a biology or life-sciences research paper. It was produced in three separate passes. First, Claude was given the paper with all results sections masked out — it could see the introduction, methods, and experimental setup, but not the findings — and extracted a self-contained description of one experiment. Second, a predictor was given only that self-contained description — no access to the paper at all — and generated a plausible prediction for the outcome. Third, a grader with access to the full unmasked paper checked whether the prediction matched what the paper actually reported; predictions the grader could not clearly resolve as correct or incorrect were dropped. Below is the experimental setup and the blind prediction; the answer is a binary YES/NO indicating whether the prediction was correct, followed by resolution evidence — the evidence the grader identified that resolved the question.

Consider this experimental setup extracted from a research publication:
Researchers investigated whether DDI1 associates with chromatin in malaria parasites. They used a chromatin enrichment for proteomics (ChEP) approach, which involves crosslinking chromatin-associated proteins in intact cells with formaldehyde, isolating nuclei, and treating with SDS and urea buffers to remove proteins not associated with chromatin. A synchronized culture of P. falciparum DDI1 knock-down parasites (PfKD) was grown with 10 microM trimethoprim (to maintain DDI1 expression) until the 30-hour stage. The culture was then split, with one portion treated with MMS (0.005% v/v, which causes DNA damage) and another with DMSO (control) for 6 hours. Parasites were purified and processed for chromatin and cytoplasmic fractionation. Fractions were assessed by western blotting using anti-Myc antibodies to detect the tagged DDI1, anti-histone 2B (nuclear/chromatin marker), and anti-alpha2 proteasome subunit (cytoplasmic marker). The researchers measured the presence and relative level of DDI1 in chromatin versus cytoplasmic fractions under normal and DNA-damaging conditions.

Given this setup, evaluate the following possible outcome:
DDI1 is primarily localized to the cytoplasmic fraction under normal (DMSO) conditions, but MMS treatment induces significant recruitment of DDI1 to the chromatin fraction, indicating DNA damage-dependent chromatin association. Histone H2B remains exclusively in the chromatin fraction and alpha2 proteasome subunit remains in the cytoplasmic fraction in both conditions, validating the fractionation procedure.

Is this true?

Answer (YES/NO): NO